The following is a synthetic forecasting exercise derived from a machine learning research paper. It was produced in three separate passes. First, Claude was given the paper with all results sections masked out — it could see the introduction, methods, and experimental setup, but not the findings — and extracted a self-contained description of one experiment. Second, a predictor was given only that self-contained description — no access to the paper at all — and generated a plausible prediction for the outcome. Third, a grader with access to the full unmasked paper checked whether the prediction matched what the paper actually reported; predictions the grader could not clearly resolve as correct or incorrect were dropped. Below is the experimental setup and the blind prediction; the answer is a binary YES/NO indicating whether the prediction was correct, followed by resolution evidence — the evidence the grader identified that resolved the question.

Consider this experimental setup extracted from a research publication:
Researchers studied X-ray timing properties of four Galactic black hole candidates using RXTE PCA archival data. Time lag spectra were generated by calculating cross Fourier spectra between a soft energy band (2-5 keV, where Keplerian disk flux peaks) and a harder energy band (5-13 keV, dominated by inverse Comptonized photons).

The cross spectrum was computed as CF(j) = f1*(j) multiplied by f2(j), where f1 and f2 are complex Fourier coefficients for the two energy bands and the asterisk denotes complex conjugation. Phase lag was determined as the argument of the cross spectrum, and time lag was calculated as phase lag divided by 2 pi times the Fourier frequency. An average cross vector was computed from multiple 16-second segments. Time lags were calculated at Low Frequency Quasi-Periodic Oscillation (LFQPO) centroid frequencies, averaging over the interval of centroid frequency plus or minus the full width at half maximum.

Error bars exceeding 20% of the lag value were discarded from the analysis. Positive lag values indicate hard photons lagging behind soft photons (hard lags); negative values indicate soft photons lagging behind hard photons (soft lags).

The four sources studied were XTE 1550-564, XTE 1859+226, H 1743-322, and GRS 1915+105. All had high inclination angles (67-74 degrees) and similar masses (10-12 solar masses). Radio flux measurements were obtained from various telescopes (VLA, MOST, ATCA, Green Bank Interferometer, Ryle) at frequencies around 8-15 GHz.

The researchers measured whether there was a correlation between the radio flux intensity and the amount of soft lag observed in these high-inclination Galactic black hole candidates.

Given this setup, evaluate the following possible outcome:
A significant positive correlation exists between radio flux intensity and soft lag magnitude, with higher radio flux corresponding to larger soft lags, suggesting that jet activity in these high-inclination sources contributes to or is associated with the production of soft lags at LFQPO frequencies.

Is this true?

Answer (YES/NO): NO